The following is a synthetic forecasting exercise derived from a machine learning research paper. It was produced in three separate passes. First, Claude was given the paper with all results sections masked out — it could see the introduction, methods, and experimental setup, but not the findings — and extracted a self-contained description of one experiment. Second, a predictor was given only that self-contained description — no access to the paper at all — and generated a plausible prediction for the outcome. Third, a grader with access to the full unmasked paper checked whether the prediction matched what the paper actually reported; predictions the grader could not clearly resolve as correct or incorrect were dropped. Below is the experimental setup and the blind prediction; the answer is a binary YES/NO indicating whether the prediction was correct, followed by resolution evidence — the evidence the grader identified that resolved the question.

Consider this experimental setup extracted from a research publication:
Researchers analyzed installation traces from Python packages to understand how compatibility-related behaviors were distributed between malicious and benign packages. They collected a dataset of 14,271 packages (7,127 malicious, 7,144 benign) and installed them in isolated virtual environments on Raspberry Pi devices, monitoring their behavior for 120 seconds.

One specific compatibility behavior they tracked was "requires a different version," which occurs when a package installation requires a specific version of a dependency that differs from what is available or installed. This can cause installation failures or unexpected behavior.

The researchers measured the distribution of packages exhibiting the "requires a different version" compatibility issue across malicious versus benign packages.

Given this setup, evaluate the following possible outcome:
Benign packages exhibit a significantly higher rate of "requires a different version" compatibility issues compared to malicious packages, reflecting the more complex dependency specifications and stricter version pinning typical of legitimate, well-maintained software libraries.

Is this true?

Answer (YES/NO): NO